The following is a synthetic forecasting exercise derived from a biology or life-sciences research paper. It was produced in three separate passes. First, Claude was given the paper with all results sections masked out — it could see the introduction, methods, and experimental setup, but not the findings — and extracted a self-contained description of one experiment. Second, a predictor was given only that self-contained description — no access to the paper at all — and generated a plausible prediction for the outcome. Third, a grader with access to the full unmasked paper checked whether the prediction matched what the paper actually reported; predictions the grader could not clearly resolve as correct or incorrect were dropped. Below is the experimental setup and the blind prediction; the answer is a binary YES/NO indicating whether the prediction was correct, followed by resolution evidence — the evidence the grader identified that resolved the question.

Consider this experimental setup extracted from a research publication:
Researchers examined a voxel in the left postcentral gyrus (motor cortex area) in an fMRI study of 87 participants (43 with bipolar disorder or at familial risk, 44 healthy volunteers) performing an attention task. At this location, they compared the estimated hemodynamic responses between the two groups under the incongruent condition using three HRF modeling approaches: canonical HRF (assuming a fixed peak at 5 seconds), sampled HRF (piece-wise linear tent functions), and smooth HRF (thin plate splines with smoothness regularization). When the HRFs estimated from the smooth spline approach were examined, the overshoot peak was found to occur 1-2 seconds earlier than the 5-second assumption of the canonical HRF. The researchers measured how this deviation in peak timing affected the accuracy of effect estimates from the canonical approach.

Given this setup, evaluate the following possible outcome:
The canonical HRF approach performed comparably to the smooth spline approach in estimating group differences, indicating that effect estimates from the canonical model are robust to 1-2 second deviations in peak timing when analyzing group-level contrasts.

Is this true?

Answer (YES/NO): NO